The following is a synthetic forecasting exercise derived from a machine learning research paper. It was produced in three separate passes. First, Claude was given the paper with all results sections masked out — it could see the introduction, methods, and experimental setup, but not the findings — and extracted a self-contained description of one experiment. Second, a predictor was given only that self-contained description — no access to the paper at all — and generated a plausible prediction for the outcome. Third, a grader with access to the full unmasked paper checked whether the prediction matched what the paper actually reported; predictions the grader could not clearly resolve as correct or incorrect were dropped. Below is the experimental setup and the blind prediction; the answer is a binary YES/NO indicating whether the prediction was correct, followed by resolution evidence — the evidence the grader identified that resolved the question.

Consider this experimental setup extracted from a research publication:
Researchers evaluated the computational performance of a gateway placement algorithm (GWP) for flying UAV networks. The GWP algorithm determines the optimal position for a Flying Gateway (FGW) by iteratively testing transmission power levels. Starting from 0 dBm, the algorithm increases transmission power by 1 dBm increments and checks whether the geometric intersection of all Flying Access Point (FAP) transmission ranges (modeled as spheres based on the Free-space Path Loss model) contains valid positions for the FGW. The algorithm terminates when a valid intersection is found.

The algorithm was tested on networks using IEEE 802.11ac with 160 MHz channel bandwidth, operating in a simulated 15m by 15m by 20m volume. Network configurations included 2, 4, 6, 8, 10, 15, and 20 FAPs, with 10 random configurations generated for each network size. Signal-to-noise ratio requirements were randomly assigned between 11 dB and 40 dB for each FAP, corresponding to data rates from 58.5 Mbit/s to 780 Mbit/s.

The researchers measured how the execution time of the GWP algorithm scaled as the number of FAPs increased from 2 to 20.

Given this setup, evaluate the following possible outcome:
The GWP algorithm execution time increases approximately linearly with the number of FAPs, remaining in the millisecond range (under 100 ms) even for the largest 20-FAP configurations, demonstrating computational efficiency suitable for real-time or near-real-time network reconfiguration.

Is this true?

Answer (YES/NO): NO